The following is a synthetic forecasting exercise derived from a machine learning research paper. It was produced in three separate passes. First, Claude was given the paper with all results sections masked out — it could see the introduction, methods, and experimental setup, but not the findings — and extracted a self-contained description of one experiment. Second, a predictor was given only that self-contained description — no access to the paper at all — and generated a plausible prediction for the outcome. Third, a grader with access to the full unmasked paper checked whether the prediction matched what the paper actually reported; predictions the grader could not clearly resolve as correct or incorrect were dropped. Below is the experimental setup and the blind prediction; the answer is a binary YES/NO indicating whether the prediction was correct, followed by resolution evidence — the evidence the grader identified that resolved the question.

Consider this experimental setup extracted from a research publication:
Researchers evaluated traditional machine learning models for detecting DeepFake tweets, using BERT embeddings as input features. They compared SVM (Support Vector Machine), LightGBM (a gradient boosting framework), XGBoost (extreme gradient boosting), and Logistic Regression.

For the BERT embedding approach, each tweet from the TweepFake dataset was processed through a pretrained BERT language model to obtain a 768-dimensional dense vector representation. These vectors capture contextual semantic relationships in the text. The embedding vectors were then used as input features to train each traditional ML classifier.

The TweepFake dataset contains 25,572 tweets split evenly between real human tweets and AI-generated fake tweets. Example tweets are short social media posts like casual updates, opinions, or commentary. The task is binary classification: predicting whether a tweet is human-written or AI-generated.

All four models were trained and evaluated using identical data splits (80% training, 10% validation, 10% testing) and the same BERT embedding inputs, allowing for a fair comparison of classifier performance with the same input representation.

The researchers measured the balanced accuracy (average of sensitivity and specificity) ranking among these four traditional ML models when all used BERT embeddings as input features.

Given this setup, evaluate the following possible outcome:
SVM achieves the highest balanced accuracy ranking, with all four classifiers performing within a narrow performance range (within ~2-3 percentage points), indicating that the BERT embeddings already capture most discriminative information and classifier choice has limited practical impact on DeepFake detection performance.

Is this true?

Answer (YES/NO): NO